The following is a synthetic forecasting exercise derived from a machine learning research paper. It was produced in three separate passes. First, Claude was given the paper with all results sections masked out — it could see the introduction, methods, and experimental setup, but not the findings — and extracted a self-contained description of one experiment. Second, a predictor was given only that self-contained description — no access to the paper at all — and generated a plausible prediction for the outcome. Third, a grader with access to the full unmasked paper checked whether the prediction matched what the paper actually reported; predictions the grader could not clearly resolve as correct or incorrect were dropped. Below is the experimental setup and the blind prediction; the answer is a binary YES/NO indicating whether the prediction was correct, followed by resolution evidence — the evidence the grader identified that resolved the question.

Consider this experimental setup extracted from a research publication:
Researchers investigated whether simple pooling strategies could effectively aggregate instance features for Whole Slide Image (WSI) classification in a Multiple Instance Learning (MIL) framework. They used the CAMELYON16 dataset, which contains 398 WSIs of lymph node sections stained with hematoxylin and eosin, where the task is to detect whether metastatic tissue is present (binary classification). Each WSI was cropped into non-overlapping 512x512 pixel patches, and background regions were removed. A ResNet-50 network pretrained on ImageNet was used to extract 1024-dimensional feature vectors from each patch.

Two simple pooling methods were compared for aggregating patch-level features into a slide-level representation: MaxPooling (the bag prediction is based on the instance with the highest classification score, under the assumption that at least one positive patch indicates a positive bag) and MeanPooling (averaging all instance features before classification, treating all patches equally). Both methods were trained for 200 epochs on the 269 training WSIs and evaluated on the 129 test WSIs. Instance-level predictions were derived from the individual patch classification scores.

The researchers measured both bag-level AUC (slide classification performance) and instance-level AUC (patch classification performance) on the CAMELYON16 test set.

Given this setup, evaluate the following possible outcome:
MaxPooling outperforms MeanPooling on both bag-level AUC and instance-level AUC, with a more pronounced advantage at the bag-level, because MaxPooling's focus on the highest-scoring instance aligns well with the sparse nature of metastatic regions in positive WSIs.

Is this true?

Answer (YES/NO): NO